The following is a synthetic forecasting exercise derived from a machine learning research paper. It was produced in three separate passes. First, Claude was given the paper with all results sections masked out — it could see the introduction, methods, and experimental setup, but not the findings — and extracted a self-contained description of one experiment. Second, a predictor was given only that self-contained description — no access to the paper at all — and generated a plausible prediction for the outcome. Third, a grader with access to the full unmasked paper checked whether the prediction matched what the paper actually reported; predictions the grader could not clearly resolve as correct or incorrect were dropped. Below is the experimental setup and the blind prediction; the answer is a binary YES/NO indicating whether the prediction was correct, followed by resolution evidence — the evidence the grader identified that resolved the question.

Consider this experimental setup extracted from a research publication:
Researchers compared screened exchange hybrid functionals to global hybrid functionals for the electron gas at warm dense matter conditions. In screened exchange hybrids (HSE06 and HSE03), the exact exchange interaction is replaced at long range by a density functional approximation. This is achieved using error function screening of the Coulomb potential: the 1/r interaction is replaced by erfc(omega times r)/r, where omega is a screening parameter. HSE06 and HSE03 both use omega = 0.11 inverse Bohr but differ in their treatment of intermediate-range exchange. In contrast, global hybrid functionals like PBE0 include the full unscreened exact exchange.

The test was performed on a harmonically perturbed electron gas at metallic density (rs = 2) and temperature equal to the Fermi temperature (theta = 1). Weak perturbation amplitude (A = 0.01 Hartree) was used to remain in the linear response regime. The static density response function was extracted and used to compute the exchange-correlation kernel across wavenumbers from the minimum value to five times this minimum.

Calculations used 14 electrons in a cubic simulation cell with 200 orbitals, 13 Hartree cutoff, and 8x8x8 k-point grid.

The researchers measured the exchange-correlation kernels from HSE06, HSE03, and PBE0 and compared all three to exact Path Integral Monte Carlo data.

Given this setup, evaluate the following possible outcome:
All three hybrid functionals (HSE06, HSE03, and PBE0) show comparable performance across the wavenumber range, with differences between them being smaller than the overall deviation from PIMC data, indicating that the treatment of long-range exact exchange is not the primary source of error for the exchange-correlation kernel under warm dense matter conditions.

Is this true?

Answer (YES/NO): NO